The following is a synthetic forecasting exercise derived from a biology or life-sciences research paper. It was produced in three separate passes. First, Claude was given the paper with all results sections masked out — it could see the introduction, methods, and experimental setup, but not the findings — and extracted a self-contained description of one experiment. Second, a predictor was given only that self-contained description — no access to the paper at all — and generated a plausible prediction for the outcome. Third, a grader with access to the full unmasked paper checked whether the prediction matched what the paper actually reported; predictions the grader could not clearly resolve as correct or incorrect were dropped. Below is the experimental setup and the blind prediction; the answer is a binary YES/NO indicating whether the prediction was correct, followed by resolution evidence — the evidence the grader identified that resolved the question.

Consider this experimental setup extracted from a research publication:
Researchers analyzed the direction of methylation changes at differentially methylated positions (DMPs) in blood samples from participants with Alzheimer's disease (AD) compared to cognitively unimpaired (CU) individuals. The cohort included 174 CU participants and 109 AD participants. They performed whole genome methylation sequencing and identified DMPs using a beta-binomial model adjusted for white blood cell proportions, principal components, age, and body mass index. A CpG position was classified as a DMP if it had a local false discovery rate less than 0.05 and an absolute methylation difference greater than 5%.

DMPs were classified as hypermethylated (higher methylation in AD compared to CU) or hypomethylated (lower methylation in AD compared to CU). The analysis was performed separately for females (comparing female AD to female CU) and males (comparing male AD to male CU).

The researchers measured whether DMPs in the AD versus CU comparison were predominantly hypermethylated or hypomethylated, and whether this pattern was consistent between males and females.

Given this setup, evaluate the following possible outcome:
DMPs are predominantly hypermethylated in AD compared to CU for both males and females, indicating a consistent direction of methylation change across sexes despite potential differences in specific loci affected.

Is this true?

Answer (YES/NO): NO